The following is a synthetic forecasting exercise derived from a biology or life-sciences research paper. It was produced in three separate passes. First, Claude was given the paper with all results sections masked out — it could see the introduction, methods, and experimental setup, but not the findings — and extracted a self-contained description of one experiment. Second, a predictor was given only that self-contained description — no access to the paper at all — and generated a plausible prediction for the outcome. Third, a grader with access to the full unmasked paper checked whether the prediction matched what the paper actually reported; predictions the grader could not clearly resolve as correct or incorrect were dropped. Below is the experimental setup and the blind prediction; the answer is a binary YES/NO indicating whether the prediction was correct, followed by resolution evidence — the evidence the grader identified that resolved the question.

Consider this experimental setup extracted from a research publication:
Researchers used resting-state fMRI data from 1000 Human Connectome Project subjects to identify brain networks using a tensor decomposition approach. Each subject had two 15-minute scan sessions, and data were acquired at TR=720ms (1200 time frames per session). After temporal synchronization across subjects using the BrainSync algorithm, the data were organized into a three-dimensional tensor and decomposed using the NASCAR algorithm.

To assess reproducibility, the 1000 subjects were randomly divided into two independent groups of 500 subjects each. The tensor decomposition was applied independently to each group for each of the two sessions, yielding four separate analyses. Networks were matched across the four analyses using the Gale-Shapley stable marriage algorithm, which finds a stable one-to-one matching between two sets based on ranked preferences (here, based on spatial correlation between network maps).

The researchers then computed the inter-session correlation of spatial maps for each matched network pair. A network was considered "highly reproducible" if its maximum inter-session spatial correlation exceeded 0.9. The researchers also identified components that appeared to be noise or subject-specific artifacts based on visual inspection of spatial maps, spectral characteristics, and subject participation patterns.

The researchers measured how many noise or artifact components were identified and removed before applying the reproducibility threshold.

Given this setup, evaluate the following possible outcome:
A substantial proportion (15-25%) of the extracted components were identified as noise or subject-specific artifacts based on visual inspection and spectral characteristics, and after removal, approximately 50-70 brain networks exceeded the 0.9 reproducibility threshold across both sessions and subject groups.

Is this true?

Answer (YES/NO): NO